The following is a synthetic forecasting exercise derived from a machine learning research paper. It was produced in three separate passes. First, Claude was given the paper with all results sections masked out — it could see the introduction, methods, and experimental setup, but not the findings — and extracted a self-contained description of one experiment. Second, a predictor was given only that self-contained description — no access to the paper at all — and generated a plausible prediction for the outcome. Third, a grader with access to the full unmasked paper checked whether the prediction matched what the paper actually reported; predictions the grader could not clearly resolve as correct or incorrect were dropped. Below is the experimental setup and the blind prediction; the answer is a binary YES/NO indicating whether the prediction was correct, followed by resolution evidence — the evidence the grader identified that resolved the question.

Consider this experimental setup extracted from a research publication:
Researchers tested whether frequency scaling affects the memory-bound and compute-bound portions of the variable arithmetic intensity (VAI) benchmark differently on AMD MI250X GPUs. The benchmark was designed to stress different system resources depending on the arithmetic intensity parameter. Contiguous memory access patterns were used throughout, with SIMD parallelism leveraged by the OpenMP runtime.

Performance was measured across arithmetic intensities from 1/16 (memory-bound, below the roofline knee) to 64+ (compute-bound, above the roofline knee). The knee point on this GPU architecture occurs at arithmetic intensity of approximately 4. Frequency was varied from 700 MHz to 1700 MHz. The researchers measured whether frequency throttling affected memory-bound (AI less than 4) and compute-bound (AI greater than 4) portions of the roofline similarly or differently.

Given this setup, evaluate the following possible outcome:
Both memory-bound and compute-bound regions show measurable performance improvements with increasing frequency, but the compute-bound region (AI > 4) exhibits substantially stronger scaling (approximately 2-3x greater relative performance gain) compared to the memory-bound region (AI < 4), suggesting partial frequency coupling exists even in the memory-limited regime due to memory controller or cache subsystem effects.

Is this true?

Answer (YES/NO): NO